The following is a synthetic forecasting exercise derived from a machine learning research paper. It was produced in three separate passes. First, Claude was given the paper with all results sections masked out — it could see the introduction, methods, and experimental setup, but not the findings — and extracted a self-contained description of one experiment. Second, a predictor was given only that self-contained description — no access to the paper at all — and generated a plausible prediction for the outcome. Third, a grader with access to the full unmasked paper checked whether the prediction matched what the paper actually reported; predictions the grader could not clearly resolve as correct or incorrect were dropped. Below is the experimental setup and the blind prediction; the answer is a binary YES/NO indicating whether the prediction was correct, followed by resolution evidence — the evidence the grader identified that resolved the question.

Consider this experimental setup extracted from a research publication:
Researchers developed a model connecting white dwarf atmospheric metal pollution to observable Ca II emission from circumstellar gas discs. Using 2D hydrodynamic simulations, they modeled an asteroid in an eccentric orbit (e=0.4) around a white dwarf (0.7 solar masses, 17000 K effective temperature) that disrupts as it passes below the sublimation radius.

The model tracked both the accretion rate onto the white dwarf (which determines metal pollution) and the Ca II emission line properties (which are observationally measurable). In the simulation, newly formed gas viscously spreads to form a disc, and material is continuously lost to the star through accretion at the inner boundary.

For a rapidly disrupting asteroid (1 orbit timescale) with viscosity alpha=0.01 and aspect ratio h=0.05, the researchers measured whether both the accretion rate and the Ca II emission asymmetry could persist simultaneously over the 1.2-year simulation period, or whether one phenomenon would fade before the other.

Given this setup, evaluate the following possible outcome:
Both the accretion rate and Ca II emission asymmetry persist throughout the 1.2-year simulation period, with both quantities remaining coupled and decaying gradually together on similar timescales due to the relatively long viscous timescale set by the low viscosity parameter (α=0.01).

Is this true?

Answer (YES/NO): YES